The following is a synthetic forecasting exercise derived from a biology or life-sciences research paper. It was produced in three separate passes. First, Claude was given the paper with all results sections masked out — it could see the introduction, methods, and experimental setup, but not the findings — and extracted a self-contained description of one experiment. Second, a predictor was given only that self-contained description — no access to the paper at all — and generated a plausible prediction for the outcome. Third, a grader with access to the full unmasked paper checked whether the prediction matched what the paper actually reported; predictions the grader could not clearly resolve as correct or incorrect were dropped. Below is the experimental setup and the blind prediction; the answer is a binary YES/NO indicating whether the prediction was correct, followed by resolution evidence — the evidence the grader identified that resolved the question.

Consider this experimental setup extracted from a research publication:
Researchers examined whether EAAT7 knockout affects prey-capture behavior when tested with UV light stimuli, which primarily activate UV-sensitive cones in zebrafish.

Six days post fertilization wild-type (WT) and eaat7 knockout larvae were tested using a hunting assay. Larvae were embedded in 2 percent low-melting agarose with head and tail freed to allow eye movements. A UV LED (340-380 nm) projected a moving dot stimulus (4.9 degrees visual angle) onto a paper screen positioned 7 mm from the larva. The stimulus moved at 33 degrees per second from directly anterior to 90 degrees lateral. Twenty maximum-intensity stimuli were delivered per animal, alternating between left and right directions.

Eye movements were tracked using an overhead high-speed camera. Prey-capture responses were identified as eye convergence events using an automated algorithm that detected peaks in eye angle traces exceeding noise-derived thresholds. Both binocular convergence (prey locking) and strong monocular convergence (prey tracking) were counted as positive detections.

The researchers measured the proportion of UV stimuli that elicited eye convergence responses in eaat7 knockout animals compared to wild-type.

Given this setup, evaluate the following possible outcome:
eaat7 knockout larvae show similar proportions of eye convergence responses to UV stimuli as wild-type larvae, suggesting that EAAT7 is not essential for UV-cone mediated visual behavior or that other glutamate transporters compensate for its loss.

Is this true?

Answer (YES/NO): NO